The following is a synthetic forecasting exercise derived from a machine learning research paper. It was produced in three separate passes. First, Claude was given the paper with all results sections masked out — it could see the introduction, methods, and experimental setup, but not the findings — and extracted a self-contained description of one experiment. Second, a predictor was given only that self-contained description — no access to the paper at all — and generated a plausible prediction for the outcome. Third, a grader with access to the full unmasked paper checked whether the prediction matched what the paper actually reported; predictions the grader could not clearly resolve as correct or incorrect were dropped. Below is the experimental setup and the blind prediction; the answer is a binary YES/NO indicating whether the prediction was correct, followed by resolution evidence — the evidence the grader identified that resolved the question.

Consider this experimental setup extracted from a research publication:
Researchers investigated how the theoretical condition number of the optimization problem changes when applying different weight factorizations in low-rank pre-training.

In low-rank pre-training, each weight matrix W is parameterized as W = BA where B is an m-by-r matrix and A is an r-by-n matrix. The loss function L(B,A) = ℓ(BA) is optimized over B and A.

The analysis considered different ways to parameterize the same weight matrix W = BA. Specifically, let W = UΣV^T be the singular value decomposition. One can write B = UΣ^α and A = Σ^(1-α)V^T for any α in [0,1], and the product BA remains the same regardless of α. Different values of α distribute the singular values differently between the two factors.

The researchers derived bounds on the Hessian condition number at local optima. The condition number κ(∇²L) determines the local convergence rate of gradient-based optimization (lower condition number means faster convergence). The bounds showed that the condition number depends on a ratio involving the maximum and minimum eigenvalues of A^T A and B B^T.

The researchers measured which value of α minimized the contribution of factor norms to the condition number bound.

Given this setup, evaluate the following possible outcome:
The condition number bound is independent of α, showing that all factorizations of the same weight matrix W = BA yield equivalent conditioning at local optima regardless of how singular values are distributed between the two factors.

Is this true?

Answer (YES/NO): NO